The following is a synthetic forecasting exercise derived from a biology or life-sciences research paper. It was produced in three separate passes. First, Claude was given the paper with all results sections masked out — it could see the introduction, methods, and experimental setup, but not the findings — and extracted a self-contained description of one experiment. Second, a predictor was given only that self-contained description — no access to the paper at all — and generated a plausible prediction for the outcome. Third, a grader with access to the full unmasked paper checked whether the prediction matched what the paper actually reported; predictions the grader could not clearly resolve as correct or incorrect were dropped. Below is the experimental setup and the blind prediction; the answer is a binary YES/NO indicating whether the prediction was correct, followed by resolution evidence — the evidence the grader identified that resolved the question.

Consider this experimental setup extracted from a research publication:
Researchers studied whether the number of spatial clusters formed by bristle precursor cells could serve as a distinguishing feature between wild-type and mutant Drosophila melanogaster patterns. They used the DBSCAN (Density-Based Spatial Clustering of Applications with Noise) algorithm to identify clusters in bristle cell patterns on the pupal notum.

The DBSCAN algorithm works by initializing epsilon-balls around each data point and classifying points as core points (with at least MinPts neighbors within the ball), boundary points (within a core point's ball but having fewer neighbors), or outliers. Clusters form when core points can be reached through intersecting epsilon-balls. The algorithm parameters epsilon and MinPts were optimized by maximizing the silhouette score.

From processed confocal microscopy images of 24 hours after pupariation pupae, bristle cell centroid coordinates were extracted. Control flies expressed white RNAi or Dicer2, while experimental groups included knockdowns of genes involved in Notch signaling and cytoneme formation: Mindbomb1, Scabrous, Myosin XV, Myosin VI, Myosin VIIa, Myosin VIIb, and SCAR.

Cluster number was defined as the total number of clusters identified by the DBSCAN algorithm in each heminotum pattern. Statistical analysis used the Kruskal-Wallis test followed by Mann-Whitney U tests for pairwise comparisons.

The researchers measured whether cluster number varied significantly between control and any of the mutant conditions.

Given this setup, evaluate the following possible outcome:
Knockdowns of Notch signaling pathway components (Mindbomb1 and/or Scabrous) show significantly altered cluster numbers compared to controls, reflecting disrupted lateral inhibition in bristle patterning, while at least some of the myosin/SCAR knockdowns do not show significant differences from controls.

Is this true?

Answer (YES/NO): NO